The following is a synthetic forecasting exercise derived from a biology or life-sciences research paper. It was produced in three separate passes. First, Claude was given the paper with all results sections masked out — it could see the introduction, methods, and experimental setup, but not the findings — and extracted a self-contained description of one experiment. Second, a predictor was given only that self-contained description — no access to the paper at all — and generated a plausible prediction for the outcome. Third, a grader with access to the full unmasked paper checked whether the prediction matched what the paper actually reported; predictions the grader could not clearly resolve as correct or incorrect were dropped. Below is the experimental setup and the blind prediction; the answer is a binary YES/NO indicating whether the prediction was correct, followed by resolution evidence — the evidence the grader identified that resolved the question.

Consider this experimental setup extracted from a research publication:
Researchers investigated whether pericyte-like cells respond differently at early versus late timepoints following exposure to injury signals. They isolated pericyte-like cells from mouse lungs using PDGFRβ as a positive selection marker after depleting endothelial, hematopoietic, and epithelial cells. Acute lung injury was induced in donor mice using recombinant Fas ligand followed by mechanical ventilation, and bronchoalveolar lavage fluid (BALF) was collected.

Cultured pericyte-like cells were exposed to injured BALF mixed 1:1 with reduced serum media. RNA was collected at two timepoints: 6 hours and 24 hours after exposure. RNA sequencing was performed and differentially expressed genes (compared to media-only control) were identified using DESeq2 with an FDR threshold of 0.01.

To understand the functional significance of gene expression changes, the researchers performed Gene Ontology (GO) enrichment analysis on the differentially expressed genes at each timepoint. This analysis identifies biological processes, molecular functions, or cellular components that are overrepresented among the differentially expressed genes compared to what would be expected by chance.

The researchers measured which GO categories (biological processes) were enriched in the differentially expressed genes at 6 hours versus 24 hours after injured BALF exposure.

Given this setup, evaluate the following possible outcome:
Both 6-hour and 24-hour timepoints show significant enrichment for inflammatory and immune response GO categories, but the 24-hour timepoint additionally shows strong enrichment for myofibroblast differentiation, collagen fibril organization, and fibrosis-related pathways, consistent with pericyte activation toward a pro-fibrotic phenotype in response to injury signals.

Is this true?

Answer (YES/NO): NO